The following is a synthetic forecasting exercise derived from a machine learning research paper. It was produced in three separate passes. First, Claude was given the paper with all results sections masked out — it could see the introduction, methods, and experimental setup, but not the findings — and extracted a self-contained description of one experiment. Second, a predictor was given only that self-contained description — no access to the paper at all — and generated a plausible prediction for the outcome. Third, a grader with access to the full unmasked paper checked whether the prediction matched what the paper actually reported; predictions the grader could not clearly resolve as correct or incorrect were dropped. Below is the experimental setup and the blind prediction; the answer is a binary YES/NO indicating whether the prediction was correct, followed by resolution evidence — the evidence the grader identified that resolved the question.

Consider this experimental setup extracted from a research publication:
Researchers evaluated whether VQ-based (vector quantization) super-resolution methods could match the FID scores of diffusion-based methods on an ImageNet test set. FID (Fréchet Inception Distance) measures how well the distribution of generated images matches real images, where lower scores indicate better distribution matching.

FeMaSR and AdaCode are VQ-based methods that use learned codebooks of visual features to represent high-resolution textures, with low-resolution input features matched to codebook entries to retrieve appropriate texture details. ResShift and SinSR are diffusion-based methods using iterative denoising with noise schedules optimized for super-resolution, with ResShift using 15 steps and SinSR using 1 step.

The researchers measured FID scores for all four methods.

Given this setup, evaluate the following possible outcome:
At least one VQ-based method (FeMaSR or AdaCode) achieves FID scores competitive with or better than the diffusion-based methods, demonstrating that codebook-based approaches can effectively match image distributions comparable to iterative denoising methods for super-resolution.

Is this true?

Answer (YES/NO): NO